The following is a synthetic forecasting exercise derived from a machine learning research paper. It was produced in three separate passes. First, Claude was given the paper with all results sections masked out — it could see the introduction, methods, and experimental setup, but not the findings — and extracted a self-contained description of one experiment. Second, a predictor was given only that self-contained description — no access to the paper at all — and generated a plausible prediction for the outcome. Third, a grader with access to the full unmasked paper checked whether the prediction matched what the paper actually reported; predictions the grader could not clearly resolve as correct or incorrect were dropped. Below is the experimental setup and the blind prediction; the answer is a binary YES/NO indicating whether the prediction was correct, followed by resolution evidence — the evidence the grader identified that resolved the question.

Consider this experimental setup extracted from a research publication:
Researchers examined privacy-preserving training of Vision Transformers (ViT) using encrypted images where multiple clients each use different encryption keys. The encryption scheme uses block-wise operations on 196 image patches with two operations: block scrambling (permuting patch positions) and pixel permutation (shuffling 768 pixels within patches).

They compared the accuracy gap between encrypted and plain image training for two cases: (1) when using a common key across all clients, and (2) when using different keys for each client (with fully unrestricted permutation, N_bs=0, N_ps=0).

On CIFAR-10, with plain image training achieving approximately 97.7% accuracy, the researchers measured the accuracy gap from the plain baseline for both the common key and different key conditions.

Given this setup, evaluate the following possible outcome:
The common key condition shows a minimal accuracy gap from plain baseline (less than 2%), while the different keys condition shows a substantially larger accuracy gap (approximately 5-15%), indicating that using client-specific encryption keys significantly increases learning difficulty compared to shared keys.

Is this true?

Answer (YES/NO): NO